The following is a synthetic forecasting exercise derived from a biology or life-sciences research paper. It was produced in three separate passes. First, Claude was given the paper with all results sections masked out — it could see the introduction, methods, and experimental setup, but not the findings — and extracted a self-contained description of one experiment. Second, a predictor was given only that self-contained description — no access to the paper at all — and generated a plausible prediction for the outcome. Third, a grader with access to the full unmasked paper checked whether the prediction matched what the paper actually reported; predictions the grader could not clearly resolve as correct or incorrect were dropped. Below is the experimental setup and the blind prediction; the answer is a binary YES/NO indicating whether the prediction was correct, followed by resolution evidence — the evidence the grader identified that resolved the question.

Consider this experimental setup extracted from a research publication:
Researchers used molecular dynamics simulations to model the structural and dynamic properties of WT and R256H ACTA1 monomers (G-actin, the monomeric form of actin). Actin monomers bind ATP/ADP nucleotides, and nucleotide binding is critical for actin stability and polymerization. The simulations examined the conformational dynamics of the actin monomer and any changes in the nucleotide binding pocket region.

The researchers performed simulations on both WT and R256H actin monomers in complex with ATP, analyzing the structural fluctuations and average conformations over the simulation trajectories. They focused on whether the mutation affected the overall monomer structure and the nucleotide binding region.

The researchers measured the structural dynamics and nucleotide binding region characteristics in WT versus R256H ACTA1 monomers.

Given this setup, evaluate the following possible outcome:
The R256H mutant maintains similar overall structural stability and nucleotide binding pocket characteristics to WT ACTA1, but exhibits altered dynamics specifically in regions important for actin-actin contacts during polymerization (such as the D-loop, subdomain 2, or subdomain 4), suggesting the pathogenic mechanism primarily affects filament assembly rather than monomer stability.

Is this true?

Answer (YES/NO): NO